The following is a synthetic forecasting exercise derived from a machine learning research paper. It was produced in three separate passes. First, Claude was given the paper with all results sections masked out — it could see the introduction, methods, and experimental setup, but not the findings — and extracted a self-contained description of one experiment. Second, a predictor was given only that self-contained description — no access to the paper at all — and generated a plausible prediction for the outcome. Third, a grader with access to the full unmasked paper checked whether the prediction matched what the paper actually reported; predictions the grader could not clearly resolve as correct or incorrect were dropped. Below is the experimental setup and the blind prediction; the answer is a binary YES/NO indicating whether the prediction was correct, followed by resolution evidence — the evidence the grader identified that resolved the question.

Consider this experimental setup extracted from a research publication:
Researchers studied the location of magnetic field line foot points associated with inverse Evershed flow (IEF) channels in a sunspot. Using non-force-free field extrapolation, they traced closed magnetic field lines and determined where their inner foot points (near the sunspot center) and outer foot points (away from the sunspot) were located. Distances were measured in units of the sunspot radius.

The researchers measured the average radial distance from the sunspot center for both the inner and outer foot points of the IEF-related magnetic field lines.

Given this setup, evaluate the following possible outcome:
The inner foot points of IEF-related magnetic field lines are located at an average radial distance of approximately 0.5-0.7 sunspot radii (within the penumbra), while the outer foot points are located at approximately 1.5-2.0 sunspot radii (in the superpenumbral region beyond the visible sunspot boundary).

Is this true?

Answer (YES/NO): NO